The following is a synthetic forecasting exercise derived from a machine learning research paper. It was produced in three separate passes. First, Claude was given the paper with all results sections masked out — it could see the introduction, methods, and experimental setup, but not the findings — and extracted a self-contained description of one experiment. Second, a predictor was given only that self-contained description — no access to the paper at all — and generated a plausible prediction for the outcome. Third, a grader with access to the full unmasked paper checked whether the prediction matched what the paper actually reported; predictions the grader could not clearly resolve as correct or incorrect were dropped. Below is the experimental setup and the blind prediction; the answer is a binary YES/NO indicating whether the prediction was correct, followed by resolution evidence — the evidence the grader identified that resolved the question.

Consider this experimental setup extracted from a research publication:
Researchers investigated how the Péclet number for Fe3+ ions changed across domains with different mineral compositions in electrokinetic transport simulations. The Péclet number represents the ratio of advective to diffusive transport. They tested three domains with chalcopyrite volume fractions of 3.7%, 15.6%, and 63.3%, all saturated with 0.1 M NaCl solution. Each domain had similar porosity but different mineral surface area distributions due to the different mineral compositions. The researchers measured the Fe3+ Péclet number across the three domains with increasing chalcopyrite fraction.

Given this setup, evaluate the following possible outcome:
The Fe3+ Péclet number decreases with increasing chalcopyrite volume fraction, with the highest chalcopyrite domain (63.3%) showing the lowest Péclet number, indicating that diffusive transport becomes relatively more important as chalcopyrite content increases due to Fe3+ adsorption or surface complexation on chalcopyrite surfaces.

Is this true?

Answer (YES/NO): NO